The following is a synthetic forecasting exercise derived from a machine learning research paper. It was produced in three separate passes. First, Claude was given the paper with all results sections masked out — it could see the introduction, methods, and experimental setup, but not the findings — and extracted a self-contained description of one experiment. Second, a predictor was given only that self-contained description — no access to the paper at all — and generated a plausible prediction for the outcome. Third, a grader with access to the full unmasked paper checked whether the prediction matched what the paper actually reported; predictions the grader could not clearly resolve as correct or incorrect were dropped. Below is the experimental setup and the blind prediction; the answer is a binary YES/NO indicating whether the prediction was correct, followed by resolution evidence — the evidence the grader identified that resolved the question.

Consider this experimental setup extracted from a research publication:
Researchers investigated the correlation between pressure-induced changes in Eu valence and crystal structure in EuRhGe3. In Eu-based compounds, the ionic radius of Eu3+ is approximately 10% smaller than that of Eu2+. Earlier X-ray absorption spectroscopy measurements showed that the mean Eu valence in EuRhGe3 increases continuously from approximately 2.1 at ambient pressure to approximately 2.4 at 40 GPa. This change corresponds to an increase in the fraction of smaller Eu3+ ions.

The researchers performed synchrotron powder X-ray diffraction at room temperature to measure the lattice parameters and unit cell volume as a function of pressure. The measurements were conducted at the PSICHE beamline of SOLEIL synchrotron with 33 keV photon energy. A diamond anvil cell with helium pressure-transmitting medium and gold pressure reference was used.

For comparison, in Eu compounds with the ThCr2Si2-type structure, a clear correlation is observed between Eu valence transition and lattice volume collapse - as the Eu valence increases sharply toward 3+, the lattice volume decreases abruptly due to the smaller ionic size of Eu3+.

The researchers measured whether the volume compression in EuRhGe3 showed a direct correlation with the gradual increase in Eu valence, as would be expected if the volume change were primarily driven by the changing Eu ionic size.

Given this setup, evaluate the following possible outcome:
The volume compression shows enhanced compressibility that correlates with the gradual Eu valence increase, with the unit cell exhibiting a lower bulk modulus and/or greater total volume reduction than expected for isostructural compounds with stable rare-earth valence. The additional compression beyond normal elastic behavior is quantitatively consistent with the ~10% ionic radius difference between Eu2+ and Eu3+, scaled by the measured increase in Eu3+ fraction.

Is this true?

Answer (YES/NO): NO